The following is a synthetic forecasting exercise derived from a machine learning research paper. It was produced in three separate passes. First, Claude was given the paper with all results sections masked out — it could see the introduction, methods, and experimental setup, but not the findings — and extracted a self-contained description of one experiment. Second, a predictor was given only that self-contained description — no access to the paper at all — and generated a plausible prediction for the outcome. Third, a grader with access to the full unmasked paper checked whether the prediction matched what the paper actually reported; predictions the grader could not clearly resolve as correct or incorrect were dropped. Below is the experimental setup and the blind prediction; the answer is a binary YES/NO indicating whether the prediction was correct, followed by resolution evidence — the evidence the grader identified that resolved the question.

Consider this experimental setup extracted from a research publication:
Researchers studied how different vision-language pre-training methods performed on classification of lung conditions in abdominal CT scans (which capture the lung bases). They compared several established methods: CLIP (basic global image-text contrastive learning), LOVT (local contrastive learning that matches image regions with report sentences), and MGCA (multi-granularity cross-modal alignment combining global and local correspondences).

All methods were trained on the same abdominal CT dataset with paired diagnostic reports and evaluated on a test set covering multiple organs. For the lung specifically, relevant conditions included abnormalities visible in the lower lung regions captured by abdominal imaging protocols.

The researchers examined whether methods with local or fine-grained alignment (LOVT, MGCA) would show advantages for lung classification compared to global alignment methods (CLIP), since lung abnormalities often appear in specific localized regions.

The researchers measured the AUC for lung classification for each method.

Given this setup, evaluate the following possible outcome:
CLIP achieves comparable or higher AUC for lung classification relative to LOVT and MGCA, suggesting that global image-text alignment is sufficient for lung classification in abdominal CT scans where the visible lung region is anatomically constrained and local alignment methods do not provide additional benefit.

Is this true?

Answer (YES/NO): YES